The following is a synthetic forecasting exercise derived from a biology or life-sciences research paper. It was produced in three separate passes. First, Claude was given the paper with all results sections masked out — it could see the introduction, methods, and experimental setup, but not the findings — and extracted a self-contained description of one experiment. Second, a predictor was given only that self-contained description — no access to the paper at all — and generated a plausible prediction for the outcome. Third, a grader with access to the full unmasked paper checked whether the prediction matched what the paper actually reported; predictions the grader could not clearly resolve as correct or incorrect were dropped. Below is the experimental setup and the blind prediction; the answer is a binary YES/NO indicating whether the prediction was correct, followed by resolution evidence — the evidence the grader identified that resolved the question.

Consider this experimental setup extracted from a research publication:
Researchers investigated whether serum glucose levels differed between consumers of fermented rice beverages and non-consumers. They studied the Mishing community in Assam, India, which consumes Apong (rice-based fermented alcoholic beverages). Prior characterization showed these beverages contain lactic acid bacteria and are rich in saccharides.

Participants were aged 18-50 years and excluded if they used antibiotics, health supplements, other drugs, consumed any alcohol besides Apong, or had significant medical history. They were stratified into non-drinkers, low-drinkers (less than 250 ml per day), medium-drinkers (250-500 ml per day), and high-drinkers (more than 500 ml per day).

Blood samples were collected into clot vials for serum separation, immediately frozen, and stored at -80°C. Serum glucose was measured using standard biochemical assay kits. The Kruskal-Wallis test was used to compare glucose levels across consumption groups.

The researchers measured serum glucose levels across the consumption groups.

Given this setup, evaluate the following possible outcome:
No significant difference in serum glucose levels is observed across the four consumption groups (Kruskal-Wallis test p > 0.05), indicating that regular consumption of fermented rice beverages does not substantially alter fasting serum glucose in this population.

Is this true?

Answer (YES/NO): NO